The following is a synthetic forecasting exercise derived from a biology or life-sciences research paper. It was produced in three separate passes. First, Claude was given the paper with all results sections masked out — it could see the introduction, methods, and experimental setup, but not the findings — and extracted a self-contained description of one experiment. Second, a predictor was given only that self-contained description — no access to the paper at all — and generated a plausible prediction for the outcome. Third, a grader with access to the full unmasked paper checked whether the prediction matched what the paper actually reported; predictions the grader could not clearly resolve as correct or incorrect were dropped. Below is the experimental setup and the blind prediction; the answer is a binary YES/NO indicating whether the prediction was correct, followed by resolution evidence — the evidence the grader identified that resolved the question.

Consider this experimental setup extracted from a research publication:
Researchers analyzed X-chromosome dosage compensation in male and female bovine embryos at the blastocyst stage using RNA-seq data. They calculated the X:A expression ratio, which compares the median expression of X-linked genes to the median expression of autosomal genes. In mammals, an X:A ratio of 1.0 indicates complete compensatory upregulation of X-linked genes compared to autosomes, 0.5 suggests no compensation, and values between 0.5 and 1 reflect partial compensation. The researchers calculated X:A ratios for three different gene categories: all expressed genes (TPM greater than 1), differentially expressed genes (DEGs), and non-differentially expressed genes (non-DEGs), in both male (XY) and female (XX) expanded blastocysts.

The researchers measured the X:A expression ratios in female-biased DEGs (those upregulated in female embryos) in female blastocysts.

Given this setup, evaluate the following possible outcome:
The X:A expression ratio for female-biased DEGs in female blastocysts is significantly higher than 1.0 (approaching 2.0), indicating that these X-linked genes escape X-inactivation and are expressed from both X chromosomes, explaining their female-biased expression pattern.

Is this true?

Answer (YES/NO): YES